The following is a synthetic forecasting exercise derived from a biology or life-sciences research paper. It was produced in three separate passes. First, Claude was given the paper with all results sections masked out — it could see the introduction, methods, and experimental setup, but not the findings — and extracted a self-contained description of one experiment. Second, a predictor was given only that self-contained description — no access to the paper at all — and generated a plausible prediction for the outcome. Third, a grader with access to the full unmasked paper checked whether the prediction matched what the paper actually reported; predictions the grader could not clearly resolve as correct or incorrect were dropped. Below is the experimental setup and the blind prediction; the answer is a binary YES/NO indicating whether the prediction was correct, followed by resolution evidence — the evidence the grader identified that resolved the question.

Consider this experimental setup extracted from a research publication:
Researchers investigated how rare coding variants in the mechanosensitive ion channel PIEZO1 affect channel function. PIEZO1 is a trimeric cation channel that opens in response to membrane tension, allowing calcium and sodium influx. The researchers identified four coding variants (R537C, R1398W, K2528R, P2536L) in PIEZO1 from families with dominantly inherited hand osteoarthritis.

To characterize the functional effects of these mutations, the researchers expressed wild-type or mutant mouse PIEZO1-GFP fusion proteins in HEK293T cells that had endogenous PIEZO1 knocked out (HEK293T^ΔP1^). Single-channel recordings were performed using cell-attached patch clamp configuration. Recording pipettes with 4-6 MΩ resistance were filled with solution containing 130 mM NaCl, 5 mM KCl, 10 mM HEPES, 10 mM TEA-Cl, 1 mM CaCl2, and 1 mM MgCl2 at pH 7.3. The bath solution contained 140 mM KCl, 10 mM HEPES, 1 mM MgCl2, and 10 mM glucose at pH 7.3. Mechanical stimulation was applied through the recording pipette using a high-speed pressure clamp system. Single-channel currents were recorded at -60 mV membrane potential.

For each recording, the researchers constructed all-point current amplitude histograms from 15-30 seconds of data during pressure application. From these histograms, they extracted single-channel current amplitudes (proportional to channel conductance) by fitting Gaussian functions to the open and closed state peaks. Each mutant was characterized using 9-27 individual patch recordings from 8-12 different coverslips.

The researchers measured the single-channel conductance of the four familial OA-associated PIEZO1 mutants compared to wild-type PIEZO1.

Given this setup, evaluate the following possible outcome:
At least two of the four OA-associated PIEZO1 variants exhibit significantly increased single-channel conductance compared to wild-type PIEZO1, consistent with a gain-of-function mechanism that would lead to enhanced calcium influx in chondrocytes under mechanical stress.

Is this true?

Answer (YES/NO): NO